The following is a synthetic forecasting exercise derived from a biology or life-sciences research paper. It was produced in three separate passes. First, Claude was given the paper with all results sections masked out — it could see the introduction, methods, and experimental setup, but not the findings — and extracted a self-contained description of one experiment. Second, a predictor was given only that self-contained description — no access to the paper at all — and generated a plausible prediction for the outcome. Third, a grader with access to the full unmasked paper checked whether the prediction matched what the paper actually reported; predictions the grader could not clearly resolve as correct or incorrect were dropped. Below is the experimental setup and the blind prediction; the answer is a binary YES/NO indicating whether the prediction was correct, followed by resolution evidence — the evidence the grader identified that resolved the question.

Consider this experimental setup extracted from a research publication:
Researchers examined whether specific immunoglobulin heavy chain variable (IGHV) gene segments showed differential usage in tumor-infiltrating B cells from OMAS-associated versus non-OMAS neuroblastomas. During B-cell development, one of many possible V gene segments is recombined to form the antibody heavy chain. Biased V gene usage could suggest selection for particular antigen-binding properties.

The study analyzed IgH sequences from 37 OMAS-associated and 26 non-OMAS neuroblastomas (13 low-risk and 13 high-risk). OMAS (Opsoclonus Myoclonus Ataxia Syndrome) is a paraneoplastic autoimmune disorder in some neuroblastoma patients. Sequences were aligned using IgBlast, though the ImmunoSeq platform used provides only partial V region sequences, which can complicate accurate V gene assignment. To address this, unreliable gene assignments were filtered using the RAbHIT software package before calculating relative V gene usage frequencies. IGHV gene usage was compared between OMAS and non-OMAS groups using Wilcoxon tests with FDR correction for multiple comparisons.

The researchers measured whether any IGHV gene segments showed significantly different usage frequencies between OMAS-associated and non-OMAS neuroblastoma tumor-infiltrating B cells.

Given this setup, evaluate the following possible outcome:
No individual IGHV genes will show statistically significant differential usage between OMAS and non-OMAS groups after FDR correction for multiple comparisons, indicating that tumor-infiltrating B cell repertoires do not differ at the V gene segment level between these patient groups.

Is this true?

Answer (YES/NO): NO